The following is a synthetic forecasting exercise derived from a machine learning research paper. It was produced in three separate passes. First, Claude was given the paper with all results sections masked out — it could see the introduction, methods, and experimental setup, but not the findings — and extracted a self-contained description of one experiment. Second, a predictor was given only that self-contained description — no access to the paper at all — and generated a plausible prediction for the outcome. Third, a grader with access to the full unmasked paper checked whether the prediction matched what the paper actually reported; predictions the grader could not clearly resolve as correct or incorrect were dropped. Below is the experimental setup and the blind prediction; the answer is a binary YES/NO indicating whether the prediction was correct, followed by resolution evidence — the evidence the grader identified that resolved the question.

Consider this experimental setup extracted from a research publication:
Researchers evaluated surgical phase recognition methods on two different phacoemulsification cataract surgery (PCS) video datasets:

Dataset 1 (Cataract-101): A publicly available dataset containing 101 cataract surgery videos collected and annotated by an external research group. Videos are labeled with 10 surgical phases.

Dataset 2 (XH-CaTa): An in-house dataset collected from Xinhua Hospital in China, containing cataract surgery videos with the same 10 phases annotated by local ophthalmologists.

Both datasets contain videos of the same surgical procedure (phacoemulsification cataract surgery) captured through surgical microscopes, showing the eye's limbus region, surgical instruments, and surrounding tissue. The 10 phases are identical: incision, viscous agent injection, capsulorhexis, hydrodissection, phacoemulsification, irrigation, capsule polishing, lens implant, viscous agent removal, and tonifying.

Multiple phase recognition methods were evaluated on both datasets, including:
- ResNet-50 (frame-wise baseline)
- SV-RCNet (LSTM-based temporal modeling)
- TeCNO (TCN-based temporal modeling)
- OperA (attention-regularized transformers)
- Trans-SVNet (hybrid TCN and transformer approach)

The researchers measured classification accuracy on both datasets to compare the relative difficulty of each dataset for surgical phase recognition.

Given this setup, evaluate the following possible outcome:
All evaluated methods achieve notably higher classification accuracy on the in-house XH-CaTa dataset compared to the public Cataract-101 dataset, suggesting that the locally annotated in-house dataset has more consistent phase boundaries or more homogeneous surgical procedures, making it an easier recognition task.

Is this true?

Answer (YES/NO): NO